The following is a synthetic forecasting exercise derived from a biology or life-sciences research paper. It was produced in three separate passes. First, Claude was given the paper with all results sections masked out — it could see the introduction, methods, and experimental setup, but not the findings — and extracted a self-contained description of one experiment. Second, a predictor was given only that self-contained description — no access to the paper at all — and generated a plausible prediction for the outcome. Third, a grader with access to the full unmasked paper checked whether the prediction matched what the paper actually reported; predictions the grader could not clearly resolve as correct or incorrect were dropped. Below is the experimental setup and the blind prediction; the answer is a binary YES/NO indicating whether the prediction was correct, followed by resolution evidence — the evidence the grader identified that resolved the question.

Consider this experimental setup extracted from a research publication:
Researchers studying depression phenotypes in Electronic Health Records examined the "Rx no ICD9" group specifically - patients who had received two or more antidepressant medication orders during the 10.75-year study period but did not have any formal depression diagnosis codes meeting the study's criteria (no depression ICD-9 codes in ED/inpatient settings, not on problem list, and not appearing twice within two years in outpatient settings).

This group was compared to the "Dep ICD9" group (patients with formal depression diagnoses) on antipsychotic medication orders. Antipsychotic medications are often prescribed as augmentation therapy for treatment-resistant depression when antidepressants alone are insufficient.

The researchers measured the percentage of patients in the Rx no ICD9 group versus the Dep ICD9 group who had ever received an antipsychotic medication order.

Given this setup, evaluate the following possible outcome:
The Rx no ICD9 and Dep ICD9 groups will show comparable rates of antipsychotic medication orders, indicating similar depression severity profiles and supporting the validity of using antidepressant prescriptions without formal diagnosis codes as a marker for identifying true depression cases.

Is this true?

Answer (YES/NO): NO